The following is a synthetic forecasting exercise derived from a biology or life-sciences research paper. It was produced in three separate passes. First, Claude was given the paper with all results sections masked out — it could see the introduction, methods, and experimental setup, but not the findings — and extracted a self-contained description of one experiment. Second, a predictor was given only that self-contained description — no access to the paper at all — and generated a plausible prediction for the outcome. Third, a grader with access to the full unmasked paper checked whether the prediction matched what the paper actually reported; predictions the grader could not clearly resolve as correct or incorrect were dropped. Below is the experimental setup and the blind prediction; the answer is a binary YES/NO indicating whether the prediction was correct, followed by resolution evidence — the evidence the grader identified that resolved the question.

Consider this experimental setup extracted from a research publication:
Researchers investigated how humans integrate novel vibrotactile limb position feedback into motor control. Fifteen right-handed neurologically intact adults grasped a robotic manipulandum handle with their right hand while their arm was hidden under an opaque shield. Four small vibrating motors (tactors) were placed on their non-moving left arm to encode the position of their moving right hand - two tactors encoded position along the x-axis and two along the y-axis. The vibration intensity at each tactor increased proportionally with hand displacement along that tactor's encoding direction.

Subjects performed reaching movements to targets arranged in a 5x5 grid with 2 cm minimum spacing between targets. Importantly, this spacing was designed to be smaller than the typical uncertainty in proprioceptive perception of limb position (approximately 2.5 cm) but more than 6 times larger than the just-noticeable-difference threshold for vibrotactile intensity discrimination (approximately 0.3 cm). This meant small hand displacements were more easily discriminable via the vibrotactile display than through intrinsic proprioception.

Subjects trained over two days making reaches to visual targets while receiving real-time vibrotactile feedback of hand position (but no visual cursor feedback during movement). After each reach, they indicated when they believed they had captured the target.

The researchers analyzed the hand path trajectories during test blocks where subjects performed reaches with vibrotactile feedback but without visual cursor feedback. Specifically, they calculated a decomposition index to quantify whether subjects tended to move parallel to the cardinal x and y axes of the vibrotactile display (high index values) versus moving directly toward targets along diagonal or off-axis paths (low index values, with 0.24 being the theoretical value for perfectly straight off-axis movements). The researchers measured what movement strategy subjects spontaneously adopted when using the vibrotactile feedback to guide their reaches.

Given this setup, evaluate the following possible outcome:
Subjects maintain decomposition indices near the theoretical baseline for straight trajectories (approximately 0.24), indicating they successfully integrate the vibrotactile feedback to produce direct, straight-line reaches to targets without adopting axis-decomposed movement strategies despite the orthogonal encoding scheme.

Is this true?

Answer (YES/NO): NO